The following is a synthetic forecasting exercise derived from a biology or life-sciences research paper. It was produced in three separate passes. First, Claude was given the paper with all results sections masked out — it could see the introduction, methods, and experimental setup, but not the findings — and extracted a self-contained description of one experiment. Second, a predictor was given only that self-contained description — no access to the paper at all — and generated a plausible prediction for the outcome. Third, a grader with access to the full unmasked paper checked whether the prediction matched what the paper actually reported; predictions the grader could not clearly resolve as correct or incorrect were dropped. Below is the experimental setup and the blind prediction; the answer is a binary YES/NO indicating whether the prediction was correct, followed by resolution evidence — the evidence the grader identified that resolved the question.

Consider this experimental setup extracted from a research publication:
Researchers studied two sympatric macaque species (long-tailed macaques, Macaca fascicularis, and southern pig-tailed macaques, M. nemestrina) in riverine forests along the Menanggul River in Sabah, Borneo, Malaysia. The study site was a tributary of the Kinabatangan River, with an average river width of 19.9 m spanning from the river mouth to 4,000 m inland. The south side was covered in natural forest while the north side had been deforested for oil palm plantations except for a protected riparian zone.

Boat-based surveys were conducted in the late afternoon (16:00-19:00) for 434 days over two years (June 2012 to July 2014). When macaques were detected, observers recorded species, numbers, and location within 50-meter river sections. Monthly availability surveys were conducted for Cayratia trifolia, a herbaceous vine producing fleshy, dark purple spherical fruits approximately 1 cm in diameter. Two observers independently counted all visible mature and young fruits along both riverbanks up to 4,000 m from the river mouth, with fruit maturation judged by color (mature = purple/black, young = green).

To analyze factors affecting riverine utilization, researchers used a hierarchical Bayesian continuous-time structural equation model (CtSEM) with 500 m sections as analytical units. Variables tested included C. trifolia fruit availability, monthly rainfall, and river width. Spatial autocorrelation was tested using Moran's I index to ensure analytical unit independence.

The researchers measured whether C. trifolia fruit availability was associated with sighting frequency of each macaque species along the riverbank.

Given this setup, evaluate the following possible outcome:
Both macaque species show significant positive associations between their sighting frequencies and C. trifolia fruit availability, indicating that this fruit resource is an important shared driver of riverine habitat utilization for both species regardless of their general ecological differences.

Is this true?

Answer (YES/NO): YES